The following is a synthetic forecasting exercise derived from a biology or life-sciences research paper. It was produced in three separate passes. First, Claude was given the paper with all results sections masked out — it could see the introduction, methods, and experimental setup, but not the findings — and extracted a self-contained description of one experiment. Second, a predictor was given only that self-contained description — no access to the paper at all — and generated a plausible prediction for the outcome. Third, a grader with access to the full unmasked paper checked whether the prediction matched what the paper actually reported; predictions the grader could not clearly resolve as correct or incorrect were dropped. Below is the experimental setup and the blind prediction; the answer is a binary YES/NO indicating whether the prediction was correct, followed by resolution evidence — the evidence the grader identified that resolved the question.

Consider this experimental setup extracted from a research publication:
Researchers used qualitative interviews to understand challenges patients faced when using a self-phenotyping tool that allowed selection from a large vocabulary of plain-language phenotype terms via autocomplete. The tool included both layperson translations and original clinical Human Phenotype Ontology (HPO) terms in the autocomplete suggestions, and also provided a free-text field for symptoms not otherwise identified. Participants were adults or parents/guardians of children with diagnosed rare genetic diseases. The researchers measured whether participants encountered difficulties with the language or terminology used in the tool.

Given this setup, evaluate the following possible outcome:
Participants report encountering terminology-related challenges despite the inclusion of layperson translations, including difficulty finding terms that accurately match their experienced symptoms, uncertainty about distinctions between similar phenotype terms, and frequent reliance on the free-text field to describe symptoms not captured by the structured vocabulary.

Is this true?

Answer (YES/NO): NO